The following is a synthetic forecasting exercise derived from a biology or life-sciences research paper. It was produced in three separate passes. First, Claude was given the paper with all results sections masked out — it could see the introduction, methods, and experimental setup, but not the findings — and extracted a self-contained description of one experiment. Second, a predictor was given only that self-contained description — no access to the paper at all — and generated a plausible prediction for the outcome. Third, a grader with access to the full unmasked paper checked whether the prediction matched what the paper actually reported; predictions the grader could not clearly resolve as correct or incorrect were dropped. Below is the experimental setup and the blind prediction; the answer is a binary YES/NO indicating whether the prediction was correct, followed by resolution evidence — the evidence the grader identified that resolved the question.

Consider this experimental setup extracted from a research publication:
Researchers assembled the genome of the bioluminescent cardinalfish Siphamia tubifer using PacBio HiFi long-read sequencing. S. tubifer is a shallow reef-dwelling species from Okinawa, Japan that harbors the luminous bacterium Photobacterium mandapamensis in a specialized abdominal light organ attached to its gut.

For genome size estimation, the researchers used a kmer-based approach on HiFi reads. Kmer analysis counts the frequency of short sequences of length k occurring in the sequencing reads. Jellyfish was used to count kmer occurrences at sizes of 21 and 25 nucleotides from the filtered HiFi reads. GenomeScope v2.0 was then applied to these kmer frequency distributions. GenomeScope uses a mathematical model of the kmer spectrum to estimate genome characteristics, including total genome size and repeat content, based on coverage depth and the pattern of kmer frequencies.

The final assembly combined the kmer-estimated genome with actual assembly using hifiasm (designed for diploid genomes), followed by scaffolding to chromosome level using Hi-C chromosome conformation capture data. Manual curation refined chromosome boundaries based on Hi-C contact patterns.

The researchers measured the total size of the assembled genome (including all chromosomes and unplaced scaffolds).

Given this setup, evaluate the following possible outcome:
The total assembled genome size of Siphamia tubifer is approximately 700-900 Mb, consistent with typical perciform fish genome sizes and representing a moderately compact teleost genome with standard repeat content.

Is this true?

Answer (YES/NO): NO